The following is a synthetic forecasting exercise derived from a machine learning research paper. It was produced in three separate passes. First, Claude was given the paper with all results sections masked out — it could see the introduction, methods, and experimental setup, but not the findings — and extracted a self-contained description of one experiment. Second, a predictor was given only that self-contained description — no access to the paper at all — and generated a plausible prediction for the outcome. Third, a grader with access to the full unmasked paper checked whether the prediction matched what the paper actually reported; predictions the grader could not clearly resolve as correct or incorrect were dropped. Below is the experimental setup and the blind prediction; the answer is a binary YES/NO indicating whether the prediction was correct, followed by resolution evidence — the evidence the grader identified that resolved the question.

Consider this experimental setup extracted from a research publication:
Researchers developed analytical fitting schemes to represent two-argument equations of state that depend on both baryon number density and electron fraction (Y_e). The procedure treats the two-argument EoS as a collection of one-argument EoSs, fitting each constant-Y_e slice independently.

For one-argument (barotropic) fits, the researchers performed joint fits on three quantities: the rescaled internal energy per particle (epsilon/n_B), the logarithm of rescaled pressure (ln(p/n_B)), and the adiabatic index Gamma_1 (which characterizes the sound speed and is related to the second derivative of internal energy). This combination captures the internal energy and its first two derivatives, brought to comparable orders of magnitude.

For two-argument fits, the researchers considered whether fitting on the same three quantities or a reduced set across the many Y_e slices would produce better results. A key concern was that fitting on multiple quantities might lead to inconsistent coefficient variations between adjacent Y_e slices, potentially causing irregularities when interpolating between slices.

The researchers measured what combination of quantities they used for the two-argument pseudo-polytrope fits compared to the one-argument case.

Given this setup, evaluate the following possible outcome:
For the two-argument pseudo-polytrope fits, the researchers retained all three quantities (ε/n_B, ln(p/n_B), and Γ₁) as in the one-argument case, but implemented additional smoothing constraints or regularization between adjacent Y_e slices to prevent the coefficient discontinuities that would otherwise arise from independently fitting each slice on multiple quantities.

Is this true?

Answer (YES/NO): NO